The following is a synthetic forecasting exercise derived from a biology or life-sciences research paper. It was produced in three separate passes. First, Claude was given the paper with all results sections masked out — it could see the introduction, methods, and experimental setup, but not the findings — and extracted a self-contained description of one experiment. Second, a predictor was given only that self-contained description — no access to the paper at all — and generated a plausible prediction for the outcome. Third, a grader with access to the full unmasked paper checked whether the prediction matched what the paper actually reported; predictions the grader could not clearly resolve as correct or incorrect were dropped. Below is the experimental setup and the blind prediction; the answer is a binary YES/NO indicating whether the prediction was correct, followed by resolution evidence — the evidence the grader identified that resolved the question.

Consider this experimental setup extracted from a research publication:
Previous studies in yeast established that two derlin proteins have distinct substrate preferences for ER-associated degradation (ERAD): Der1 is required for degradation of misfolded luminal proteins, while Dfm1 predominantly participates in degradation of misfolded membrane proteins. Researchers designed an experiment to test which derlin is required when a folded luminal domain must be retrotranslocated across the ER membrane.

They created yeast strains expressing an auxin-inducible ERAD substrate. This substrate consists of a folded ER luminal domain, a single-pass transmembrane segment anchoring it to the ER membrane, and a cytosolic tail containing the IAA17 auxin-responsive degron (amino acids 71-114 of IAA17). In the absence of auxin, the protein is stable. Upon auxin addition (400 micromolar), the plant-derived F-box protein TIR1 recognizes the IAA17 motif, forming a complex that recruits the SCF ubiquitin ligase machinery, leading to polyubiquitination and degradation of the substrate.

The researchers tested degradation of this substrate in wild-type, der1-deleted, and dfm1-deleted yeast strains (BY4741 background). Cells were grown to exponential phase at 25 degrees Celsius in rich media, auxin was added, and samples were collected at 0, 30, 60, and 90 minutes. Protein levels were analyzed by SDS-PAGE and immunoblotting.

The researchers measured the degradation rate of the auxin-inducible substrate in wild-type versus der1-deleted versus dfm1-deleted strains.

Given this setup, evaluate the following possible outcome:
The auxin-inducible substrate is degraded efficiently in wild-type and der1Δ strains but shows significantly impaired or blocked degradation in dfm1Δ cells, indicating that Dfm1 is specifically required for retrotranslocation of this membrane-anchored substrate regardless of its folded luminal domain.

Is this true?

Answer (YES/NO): NO